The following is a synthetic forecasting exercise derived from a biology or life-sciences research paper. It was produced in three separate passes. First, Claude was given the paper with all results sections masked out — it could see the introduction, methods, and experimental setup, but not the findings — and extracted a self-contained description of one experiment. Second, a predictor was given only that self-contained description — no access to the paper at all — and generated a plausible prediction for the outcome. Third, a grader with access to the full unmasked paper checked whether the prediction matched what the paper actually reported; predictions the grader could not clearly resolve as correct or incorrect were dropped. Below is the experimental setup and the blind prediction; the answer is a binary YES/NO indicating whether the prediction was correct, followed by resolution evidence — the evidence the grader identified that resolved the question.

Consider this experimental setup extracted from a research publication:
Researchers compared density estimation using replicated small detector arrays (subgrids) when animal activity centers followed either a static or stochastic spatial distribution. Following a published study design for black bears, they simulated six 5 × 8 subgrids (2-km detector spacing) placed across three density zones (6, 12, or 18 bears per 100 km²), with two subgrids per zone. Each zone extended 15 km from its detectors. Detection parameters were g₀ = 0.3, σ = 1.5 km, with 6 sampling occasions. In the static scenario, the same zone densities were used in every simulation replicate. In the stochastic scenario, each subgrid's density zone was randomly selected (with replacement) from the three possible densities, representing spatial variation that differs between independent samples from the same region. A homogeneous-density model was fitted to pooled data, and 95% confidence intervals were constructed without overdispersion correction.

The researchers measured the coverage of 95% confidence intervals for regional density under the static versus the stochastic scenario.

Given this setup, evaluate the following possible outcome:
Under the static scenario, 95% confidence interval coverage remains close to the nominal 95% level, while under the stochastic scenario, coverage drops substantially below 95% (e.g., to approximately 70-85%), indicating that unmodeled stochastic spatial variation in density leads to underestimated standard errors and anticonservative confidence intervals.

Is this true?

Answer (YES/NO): YES